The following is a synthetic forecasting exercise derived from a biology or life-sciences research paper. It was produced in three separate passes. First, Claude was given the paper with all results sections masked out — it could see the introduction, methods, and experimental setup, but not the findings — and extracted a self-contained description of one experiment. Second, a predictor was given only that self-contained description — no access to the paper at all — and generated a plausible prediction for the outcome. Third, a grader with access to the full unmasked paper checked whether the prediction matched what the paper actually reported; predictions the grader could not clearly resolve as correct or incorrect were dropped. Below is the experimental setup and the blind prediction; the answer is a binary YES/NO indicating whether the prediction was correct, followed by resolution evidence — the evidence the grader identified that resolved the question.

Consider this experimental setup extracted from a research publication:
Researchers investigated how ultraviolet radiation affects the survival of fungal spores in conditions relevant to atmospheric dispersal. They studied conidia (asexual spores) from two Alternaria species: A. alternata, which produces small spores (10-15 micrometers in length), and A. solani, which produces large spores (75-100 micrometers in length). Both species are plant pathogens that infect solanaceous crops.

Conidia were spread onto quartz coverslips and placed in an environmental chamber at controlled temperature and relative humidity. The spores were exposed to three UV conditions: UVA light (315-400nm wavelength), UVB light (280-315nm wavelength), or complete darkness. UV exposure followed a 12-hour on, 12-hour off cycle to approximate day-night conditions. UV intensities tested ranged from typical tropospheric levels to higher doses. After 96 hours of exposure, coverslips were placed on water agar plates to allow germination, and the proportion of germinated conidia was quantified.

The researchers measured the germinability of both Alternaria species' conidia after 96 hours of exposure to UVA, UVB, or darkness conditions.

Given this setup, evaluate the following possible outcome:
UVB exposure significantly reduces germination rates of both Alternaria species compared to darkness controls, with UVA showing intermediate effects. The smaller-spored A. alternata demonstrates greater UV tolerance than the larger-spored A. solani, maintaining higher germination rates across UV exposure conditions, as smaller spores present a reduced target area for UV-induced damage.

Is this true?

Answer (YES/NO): NO